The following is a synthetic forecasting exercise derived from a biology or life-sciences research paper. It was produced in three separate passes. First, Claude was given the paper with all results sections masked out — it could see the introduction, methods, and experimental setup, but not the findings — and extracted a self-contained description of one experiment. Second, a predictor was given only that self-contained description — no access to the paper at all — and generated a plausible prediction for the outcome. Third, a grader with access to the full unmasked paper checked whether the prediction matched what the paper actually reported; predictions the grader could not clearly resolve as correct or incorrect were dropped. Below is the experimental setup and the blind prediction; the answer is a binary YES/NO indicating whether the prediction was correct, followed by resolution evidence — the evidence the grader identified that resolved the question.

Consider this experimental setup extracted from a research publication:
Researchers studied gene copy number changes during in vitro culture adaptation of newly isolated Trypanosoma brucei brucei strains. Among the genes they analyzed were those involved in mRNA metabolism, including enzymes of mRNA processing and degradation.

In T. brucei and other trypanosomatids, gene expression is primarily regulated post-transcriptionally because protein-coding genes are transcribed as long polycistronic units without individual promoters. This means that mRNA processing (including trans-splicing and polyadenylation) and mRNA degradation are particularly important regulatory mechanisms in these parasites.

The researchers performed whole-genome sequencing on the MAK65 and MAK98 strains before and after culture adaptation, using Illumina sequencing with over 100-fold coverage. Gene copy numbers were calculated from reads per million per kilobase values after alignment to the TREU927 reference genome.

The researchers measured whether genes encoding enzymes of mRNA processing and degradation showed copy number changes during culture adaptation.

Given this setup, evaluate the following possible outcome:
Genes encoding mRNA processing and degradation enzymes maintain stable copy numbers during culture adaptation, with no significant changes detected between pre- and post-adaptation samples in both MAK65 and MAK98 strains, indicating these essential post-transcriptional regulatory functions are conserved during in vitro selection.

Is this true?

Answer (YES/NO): NO